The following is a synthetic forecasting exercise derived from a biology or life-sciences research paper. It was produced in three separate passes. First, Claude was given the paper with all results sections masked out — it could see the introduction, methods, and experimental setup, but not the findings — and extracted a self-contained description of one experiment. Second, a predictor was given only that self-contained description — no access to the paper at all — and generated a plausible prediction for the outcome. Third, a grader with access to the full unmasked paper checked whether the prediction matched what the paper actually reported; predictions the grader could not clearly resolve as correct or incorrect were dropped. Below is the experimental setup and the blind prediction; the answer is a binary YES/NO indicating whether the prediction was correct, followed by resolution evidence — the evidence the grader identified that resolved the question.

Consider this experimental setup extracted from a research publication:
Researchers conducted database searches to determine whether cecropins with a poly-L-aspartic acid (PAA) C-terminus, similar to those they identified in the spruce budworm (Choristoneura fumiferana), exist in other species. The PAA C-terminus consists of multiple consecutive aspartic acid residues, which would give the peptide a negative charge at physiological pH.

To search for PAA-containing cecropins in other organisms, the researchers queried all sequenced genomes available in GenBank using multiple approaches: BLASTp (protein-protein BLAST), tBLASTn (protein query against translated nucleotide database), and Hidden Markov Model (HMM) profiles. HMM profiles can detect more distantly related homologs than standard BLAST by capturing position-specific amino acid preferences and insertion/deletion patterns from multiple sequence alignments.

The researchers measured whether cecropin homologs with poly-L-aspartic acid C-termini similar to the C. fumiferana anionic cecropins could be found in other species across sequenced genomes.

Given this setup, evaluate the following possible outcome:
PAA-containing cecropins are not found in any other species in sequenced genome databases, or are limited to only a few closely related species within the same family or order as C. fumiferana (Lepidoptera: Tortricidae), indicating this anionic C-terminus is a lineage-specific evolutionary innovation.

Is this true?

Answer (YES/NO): YES